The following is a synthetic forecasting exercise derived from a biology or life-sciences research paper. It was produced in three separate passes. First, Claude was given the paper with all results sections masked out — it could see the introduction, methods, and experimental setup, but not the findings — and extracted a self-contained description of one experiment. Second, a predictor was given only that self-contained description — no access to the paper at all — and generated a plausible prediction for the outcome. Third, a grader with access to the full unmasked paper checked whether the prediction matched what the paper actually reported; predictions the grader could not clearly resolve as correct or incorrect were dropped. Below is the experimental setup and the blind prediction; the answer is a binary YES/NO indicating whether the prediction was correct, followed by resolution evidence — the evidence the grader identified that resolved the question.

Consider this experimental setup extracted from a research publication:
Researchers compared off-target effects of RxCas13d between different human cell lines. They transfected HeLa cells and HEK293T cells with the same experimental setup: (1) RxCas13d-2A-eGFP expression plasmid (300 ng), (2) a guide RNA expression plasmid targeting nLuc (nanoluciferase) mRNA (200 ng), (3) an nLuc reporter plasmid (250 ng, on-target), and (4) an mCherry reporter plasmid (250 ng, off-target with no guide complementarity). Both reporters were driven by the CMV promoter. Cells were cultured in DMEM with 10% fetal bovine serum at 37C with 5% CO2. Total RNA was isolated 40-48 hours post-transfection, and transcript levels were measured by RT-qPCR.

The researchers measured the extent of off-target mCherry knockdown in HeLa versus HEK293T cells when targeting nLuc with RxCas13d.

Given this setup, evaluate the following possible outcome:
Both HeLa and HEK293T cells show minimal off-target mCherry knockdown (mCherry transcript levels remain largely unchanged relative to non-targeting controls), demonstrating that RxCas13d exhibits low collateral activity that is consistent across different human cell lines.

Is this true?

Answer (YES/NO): NO